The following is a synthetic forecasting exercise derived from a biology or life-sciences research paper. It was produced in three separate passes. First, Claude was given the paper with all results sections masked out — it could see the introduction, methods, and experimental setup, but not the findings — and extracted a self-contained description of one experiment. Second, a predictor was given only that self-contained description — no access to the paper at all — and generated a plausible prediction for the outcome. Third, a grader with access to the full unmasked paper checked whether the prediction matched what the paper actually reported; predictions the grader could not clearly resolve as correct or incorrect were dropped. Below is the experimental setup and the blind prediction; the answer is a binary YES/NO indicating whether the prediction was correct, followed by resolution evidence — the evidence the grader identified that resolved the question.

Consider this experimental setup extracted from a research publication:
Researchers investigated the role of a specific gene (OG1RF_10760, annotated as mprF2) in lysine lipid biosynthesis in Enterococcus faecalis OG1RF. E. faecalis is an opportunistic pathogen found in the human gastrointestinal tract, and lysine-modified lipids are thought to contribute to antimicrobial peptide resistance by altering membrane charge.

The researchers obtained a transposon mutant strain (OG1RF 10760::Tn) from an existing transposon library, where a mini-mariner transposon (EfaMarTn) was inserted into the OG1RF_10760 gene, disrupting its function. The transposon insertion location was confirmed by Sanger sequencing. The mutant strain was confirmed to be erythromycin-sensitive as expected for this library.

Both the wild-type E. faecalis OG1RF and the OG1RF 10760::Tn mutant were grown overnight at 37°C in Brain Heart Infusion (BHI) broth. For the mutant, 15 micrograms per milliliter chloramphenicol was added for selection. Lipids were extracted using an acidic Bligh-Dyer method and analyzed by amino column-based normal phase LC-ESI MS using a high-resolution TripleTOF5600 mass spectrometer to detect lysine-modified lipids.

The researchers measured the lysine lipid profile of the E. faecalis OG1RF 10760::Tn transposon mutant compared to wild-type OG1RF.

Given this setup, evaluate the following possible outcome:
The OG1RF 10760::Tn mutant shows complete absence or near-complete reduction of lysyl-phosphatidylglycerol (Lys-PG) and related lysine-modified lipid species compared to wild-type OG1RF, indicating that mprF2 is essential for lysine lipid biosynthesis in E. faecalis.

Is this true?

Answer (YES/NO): YES